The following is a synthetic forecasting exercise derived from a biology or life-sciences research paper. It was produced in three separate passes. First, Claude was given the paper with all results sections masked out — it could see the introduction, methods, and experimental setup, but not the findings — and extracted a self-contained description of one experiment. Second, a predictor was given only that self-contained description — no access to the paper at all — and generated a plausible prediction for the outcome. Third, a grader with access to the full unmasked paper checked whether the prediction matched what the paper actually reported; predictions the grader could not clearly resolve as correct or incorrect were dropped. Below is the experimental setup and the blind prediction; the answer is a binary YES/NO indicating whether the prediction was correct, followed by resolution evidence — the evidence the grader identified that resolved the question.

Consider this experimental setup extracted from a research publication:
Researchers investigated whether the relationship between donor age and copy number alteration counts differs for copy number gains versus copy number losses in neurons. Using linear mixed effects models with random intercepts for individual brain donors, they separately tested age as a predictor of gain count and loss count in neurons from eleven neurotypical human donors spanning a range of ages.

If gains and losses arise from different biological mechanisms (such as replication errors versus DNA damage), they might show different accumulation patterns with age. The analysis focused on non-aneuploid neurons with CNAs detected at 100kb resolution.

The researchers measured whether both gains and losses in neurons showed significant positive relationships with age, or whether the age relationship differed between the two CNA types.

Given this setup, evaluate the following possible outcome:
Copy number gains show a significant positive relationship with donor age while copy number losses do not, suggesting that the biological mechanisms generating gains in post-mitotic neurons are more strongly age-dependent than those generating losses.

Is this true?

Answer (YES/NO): NO